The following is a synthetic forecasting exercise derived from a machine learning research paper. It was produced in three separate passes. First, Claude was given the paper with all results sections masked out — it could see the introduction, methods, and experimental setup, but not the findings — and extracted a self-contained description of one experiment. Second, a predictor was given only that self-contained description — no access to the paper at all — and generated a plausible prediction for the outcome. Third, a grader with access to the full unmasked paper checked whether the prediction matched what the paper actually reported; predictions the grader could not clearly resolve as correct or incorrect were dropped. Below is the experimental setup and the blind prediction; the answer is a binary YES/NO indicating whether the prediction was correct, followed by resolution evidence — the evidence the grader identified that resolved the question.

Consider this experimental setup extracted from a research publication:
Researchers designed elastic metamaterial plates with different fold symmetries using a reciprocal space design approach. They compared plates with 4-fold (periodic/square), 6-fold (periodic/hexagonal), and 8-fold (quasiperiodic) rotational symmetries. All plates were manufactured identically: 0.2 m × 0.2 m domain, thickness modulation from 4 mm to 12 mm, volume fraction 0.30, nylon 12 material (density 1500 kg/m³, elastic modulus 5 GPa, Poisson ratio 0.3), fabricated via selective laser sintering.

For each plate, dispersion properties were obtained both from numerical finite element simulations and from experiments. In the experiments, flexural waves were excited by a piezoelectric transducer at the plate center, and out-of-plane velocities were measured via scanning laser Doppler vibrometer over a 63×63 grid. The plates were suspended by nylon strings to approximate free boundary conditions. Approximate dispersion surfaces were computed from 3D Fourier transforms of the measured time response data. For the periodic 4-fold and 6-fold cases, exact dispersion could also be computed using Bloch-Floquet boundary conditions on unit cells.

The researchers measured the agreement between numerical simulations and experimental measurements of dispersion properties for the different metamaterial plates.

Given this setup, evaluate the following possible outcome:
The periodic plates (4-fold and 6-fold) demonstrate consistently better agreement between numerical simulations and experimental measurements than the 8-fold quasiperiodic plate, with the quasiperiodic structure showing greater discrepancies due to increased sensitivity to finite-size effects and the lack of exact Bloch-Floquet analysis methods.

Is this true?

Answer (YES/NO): NO